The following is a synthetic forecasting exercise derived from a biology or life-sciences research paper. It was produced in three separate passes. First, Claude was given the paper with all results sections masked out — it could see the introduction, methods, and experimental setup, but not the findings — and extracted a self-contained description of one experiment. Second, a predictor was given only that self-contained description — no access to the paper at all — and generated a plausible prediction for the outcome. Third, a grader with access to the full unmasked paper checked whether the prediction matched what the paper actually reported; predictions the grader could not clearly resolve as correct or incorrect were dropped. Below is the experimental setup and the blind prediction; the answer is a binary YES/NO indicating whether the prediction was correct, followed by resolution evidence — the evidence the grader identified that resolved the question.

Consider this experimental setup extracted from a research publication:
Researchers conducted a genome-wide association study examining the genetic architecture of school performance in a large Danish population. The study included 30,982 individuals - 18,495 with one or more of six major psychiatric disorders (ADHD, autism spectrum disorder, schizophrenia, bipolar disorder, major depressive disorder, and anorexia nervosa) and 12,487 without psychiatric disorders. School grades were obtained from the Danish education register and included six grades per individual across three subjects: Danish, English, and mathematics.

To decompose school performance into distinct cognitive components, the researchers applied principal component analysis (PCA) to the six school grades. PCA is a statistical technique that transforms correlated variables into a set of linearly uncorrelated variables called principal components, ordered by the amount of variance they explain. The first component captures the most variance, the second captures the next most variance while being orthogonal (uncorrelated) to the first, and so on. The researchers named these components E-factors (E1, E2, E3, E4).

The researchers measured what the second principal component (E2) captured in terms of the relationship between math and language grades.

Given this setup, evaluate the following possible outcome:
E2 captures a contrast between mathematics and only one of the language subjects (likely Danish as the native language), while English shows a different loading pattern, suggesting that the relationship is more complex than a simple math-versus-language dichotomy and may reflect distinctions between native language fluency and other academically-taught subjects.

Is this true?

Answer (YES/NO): NO